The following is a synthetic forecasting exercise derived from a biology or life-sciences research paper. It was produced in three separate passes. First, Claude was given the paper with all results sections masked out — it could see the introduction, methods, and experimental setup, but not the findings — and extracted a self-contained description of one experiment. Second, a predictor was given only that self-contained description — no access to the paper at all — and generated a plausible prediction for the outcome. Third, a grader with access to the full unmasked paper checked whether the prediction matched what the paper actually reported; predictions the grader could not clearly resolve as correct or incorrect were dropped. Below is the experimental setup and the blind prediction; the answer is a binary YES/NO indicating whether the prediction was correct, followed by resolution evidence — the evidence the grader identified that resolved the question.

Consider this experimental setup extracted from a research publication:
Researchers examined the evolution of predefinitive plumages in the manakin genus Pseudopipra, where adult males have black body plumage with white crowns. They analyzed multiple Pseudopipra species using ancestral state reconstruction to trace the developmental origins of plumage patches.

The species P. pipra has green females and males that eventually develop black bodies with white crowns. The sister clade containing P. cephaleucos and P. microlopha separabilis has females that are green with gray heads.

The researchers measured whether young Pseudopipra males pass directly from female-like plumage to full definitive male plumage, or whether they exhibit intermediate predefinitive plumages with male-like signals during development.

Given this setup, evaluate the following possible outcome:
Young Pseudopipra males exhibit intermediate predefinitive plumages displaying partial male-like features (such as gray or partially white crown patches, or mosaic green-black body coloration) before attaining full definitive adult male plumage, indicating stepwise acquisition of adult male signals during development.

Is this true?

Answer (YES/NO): YES